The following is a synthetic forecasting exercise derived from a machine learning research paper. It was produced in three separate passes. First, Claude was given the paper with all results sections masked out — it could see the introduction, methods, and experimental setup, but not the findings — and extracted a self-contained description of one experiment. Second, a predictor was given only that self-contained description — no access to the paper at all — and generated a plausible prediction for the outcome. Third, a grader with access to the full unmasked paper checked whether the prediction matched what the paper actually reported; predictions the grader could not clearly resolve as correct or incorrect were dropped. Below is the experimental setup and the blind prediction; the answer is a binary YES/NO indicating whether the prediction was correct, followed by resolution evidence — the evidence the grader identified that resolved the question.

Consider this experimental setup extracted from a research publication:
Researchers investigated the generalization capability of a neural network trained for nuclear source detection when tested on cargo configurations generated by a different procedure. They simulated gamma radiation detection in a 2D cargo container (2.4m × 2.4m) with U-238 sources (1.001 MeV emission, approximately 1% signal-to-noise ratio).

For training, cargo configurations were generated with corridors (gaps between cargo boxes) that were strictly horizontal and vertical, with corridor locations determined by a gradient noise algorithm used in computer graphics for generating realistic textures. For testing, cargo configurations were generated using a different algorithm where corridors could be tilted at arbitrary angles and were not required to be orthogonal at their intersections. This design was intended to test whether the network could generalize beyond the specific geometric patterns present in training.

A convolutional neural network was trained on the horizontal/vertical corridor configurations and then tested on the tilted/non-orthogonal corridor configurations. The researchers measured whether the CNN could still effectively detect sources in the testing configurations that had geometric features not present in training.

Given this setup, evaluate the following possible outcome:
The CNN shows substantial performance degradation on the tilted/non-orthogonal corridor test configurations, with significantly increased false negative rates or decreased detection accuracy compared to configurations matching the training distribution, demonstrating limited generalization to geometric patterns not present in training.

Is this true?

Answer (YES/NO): NO